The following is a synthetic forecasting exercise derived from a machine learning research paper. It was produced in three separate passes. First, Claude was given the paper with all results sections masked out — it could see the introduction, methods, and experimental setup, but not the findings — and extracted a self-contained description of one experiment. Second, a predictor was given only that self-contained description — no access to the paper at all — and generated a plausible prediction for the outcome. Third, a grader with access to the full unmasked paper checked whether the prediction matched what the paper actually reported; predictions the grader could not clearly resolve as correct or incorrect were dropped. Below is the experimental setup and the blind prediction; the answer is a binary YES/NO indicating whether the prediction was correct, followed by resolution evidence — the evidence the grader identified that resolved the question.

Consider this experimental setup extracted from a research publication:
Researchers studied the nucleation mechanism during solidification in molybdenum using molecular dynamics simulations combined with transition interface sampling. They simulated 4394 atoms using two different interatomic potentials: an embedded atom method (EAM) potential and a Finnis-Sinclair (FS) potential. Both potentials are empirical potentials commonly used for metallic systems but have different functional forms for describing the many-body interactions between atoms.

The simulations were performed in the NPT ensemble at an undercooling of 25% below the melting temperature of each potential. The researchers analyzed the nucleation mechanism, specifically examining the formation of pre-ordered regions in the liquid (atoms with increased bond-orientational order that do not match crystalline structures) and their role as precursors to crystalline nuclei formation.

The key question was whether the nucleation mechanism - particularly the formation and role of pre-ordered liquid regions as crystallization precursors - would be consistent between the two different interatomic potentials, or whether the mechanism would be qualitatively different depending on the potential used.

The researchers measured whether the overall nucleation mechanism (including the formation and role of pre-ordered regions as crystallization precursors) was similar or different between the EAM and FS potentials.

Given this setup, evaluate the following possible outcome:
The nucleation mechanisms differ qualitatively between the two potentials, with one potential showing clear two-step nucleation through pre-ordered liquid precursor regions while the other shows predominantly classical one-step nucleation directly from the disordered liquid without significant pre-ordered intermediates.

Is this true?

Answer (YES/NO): NO